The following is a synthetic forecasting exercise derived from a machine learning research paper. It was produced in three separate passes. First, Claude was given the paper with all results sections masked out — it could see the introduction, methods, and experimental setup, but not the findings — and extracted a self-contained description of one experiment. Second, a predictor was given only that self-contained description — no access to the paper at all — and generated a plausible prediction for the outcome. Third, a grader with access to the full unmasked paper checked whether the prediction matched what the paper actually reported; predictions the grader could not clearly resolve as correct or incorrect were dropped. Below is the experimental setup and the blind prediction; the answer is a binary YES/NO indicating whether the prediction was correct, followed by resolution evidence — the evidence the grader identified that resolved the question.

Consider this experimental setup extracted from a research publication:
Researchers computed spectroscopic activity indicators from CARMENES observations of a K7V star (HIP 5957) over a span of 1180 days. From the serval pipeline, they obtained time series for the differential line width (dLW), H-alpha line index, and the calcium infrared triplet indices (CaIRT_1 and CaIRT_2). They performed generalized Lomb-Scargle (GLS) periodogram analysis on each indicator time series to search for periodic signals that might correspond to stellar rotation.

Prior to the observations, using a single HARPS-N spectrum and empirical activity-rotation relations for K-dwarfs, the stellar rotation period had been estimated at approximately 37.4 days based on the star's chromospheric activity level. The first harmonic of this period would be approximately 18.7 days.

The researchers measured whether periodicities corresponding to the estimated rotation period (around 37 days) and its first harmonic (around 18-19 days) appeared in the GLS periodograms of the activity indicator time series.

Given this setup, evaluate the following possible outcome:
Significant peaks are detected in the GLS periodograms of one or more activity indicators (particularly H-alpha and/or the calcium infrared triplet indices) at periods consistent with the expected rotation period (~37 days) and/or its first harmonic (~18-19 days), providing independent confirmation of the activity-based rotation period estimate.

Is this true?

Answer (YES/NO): YES